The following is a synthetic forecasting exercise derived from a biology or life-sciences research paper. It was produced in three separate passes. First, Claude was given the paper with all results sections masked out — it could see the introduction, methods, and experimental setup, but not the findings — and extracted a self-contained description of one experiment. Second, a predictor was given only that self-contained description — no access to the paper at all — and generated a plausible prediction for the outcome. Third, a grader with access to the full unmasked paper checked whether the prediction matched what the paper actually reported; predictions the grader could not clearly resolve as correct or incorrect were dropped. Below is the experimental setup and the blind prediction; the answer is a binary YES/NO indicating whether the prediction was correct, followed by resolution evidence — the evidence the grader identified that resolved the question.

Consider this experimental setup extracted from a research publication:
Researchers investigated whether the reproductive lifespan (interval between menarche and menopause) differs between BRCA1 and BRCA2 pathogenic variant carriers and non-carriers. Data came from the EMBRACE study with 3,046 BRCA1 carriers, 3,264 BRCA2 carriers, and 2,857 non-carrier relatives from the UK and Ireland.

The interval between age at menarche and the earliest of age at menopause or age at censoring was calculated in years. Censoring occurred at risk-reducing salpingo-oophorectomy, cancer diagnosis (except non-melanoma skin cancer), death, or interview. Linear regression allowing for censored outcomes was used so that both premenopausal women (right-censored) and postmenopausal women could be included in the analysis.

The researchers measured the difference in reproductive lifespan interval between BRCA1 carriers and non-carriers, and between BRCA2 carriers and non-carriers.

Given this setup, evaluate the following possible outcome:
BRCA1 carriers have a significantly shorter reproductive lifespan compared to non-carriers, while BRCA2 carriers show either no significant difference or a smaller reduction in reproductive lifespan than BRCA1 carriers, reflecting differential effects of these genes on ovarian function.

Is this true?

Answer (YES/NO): NO